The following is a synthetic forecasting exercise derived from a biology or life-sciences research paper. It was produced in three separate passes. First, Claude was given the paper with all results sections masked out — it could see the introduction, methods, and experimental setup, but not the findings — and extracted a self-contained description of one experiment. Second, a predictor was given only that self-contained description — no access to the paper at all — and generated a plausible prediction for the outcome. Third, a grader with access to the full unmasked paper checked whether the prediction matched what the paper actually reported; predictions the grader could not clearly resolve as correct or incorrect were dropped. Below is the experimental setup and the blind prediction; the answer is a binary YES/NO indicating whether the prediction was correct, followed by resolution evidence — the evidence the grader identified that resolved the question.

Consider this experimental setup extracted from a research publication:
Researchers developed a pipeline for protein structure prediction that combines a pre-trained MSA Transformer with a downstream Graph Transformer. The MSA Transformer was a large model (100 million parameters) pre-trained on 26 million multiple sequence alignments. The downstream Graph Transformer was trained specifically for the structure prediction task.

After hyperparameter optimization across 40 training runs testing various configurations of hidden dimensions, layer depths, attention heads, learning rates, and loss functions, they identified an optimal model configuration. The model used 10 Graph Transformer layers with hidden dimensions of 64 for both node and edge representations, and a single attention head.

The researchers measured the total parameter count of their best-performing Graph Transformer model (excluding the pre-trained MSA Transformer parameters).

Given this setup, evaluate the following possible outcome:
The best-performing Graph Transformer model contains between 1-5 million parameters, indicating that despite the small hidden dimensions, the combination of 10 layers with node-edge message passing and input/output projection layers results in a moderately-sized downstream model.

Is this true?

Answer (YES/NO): NO